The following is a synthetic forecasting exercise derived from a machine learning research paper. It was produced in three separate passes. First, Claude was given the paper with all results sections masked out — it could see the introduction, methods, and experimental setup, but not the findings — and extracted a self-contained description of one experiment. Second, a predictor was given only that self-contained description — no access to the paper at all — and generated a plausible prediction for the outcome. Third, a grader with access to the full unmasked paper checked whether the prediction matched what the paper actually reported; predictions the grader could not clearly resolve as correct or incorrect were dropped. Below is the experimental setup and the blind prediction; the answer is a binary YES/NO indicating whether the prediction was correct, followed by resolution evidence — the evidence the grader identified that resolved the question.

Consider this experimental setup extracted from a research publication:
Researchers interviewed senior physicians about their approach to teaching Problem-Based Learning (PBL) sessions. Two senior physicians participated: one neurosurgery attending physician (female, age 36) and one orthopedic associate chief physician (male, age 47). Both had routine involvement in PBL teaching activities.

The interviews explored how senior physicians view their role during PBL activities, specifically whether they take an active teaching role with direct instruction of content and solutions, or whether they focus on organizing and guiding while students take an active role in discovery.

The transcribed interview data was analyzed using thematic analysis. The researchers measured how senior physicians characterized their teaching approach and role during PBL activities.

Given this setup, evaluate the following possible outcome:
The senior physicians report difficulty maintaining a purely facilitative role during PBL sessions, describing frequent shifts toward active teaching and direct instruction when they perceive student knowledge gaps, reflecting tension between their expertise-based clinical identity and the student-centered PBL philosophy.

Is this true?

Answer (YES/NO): NO